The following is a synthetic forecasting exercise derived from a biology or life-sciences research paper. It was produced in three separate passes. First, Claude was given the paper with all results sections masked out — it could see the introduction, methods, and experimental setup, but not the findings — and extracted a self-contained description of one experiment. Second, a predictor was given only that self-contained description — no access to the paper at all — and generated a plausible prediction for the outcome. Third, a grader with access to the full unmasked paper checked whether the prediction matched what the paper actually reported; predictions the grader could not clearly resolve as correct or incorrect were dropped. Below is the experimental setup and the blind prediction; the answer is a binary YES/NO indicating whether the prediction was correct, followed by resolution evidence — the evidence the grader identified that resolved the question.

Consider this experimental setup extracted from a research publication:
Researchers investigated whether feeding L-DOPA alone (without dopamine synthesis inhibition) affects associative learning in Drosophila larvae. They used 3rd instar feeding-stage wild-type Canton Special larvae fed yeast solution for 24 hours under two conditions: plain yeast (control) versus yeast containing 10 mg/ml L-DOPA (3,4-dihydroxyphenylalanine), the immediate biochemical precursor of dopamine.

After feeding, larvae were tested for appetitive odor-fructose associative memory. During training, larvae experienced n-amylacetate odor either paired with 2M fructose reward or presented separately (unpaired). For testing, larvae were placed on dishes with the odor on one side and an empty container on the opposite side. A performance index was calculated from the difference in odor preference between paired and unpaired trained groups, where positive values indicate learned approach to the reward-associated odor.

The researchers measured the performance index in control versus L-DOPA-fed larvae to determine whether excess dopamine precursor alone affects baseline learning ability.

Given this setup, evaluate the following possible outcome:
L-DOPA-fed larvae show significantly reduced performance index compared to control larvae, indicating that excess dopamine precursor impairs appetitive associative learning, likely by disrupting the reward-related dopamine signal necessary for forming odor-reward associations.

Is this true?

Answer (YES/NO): NO